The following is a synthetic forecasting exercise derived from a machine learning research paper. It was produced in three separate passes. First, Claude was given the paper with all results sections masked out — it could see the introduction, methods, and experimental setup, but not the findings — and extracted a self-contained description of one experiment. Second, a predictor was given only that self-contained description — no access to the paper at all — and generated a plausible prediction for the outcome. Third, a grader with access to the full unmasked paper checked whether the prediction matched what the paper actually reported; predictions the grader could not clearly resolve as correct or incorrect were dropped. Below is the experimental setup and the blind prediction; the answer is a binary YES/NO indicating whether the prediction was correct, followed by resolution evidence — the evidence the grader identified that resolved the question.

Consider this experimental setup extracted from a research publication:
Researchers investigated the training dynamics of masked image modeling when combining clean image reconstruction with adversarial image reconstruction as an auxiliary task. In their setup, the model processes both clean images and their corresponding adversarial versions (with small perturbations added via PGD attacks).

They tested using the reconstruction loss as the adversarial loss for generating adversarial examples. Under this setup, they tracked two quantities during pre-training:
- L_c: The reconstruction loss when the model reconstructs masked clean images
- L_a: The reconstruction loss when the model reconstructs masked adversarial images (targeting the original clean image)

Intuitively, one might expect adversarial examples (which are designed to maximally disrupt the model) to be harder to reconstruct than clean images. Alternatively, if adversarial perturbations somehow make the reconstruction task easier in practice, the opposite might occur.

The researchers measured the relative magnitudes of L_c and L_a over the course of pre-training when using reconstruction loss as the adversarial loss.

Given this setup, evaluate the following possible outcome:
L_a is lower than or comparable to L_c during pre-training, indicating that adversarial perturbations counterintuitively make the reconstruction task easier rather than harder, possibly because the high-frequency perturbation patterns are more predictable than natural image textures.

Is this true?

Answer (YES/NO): YES